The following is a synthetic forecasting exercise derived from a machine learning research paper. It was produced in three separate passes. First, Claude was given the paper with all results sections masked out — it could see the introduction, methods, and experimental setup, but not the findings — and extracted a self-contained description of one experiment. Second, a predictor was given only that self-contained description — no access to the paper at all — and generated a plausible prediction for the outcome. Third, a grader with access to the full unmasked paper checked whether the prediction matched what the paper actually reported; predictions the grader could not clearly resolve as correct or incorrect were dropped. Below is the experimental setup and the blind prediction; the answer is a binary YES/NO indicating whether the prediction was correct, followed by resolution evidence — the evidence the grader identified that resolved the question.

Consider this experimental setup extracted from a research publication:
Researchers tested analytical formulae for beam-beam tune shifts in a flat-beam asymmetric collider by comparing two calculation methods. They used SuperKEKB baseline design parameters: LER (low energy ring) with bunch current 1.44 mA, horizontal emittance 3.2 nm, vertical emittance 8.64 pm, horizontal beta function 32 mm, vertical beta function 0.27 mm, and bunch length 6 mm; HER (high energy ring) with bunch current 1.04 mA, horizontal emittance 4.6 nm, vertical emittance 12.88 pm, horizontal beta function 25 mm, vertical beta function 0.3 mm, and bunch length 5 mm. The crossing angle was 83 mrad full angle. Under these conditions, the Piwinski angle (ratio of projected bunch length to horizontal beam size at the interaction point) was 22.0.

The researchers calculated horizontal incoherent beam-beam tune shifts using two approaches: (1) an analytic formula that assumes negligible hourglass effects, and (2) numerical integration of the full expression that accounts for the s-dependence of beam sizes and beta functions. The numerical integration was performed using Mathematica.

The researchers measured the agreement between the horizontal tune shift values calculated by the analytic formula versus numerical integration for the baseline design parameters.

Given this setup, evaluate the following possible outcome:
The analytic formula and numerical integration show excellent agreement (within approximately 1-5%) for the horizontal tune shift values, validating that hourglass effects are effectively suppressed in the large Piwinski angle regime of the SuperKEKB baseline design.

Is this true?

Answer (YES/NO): NO